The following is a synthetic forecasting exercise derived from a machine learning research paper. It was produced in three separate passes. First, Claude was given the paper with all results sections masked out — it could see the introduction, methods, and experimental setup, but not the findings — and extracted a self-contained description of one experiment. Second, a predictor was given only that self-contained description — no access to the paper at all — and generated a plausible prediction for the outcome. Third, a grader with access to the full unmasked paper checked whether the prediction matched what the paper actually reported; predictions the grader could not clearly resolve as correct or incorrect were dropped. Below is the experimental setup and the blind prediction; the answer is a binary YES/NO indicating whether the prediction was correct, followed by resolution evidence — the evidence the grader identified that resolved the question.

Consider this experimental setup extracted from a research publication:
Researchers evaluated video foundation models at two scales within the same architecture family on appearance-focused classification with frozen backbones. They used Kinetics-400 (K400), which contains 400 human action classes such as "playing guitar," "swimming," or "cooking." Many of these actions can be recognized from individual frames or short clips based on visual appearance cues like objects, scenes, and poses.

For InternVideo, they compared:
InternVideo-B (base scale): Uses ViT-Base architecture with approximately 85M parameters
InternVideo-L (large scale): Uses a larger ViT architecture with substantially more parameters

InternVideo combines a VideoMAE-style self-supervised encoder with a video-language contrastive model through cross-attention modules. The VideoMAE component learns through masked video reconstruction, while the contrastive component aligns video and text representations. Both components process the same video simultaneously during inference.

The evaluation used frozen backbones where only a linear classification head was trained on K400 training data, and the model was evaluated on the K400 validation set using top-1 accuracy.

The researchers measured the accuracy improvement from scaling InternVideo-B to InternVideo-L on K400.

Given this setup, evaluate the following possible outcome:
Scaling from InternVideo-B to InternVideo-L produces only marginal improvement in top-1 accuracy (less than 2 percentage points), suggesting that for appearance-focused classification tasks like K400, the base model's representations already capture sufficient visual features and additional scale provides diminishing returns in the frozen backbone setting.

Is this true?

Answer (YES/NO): NO